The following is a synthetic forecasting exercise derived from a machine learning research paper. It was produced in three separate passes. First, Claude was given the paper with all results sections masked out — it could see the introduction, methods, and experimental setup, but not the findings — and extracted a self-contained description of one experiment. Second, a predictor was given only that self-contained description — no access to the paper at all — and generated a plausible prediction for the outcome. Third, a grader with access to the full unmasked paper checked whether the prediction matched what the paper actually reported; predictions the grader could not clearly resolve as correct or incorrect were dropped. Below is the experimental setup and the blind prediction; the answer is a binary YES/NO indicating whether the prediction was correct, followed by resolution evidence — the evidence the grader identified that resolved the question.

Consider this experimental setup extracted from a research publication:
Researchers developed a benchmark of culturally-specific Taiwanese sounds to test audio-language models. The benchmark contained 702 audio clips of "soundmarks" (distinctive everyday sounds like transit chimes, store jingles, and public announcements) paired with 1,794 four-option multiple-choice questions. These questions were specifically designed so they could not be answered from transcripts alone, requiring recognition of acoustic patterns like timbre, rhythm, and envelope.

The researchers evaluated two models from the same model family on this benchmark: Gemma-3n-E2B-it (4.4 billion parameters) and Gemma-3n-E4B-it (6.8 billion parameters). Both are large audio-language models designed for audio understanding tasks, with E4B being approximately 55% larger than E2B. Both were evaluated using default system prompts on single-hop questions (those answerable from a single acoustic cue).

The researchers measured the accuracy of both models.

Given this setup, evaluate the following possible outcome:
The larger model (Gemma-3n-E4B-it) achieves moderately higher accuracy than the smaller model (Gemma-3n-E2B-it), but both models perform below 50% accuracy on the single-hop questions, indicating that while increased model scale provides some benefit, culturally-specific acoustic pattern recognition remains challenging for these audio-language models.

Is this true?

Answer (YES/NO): NO